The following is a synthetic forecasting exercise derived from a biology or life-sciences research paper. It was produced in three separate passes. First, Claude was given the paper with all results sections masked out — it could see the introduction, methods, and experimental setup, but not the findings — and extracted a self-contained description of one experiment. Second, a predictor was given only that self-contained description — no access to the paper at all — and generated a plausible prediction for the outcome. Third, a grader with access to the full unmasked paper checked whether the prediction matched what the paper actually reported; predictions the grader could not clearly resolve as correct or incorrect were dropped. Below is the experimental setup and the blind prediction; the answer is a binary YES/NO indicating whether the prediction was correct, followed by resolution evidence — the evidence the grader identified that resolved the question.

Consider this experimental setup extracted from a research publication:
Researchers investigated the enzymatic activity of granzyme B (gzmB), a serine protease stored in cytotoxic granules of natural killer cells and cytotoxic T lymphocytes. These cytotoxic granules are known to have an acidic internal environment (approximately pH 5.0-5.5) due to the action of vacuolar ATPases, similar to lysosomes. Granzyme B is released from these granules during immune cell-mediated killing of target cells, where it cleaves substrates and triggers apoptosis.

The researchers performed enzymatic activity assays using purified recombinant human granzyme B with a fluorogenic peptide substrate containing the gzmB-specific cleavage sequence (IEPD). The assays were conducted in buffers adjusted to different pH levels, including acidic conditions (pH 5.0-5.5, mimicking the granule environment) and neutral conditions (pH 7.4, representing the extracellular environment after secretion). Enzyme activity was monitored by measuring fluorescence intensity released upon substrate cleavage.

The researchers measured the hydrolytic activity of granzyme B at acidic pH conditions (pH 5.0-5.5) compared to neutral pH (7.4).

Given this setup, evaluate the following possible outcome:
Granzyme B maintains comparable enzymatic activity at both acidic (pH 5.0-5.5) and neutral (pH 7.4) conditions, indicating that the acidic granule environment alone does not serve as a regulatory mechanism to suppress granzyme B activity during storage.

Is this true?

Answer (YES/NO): NO